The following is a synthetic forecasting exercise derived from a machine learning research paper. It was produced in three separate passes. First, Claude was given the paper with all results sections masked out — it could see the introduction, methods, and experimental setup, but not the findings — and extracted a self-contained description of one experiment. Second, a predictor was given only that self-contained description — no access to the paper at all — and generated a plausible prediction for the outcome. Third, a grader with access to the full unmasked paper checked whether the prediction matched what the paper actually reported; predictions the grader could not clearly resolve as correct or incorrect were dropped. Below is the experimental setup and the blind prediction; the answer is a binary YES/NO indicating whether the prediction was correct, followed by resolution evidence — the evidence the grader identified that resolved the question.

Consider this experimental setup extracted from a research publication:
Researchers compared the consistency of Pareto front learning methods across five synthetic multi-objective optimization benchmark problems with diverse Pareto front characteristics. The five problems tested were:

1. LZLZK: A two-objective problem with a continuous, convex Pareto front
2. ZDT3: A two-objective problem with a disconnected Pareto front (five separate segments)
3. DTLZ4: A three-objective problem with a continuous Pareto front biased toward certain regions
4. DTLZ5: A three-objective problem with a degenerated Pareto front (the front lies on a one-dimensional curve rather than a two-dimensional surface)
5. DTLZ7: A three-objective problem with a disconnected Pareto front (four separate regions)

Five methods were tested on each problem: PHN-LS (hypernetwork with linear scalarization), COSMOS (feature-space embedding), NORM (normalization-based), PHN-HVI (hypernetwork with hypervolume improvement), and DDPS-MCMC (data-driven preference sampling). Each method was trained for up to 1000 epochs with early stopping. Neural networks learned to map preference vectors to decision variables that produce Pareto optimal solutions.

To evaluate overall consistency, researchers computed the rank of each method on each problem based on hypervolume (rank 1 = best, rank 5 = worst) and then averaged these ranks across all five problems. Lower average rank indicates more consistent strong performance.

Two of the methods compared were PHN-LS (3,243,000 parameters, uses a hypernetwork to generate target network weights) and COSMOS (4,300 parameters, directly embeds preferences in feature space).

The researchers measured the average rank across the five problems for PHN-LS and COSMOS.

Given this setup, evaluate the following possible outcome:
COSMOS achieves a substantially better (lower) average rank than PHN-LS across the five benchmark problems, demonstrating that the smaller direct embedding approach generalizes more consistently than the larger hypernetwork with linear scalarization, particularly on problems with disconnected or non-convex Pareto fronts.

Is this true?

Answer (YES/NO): NO